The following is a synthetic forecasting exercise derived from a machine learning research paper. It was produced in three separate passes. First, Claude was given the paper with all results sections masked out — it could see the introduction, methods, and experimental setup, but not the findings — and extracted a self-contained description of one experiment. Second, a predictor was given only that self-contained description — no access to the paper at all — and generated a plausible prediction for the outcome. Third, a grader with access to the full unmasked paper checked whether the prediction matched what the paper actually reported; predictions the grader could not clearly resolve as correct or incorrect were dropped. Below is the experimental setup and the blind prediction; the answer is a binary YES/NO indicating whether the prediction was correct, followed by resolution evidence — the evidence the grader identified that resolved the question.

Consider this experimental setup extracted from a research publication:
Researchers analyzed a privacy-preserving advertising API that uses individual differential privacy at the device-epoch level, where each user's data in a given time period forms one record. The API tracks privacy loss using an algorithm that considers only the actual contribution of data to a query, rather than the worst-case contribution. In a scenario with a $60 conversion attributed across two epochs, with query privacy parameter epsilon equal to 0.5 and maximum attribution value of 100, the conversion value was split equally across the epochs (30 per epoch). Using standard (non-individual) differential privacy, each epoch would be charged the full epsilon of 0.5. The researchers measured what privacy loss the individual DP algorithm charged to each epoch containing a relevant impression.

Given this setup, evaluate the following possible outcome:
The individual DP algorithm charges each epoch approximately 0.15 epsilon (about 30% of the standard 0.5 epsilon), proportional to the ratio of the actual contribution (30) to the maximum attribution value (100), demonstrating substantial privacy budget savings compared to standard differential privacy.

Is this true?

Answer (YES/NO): NO